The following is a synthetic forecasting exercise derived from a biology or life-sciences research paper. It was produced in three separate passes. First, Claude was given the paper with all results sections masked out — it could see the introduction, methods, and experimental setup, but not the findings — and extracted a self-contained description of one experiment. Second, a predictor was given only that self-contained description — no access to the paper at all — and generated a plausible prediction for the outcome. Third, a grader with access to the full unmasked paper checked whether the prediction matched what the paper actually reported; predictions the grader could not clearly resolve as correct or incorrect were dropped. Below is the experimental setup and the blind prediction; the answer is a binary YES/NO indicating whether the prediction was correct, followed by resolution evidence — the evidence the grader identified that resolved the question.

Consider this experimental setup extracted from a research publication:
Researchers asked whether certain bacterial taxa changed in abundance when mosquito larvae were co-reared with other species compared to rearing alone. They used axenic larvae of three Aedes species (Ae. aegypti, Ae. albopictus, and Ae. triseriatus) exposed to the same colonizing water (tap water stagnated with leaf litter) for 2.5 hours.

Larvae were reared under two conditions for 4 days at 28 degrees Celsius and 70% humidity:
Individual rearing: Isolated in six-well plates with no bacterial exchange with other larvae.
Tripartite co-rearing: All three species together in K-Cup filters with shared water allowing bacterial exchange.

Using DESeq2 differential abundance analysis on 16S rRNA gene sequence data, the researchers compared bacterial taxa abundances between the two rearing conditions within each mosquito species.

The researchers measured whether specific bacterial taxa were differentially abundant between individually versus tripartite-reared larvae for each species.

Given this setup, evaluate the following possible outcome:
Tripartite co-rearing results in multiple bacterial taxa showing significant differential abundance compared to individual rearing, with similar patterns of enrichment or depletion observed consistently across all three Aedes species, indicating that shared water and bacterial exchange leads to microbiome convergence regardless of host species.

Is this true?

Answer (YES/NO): NO